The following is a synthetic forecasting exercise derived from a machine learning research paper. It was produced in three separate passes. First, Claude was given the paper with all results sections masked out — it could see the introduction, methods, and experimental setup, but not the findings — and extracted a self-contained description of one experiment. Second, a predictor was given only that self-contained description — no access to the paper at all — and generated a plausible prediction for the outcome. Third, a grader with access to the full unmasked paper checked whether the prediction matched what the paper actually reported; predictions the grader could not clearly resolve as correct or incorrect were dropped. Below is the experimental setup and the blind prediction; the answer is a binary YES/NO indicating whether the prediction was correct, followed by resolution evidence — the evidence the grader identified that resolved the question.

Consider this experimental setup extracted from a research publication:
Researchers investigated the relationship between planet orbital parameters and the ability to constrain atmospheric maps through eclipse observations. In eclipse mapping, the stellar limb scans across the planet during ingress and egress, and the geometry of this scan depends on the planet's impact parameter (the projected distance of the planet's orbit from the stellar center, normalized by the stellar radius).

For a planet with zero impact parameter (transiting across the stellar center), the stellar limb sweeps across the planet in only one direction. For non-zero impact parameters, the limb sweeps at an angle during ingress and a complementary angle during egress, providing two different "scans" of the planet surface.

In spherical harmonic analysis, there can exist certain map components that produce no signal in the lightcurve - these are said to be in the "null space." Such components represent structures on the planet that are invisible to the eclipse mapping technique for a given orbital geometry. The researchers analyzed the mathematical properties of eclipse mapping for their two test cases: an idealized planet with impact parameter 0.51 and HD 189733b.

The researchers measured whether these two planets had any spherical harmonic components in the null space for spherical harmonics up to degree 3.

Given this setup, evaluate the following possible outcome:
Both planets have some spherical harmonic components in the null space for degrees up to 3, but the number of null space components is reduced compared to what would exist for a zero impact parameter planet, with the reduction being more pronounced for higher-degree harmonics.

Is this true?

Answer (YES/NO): NO